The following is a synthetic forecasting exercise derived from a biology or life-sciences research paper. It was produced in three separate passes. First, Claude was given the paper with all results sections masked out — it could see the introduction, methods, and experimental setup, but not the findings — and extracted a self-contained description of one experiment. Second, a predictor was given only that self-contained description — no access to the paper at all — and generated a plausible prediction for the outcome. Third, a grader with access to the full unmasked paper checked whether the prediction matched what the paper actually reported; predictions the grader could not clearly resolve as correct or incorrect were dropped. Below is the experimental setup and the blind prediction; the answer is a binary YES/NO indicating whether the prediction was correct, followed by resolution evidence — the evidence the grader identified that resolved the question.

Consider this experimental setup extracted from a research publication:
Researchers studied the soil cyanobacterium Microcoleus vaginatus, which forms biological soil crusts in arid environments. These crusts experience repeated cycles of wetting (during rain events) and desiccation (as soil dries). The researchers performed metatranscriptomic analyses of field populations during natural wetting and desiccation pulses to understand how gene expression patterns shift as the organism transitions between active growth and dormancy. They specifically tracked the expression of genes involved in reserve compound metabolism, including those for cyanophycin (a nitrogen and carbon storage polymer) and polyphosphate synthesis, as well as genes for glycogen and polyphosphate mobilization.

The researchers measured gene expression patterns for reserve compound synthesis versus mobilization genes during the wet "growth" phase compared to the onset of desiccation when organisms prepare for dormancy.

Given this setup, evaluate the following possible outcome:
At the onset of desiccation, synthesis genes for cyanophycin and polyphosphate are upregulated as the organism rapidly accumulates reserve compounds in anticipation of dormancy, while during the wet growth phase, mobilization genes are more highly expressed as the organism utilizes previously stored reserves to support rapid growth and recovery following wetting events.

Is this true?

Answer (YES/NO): NO